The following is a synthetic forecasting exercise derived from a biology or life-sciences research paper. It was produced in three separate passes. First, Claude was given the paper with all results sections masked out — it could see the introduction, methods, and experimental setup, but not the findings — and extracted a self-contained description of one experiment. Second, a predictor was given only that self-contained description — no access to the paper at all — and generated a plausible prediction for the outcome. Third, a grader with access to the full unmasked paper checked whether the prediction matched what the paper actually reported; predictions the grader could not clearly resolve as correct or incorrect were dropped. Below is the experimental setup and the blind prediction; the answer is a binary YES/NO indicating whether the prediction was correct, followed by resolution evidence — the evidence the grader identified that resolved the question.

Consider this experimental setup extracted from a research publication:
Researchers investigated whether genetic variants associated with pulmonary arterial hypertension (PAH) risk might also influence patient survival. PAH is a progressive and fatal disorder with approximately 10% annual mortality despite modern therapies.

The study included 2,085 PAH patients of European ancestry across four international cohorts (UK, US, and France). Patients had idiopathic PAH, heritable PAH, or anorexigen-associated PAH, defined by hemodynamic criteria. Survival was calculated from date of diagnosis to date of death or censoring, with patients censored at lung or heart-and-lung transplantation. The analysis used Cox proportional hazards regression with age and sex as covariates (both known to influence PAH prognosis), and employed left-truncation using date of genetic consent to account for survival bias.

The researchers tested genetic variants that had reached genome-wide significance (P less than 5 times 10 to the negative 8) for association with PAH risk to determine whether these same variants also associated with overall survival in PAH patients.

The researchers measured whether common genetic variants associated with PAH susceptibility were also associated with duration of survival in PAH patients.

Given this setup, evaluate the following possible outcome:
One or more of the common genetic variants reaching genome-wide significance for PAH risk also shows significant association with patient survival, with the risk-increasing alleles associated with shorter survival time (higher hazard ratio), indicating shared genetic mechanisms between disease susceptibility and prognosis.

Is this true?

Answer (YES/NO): NO